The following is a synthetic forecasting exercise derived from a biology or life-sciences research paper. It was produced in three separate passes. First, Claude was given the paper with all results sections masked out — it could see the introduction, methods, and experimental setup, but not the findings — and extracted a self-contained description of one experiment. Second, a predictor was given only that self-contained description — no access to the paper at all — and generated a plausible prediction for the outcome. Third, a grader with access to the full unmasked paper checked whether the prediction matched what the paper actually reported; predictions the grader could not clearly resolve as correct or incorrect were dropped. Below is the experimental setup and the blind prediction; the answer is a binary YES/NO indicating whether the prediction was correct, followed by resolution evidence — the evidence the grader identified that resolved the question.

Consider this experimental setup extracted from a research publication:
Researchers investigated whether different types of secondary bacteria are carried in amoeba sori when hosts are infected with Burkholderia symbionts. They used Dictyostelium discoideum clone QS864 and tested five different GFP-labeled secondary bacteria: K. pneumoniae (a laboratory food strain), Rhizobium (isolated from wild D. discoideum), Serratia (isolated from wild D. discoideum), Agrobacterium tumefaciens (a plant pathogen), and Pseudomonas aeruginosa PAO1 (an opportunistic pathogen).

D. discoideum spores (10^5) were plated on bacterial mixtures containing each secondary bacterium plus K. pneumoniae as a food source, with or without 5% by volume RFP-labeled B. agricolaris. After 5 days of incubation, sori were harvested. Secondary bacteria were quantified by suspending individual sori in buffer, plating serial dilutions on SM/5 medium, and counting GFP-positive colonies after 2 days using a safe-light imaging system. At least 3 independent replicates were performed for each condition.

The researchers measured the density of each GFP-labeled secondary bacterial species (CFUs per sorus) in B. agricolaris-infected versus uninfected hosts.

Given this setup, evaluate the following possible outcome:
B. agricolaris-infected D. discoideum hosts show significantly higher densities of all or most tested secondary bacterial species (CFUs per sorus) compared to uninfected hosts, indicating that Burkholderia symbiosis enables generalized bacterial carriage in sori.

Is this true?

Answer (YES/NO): YES